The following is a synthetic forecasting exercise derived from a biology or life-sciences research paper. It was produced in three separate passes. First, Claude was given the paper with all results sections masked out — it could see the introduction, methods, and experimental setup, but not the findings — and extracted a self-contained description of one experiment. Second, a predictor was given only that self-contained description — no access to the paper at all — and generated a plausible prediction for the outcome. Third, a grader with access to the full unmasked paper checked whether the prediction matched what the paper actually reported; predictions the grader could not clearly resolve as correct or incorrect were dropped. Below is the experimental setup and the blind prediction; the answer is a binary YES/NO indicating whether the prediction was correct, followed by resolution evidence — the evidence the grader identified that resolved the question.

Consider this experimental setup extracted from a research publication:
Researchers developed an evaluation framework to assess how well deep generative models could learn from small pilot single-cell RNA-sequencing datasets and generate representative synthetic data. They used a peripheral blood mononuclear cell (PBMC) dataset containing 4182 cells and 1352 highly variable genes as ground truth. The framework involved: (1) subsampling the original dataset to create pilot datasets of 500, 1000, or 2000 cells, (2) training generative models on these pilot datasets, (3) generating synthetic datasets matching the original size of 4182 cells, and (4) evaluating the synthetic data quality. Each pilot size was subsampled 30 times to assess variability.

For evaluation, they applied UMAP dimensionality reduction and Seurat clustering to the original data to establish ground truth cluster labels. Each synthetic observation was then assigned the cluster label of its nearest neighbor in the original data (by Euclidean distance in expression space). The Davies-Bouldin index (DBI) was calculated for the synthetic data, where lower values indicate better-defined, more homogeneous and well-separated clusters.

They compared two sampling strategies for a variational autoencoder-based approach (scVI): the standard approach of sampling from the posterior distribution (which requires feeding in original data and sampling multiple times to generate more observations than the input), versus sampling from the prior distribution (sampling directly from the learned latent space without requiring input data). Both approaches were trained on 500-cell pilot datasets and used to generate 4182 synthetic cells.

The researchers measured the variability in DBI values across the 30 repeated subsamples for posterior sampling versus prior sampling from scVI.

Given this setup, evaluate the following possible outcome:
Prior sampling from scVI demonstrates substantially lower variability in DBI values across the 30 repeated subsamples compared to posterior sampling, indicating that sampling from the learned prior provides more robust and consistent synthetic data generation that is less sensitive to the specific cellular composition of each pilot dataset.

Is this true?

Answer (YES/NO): YES